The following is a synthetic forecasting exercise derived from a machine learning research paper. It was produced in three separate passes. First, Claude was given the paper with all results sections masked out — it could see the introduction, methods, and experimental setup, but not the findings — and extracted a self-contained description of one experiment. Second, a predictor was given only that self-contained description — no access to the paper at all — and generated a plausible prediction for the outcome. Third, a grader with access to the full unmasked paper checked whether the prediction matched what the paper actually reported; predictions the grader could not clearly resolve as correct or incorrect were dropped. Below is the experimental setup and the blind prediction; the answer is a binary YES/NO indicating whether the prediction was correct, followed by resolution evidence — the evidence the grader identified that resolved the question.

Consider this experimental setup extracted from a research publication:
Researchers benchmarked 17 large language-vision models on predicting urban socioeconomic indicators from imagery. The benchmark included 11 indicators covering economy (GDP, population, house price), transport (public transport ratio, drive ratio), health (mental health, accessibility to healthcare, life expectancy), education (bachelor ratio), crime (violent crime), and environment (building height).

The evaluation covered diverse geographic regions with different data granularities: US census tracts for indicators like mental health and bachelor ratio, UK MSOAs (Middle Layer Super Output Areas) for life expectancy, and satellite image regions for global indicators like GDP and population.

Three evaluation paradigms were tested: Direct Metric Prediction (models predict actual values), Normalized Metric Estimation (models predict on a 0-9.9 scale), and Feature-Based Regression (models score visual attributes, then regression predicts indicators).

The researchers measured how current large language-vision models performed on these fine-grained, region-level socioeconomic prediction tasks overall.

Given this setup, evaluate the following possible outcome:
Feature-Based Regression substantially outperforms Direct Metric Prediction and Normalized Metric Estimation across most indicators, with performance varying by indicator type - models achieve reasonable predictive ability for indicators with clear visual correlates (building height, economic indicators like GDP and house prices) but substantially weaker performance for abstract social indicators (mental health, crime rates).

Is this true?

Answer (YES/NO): NO